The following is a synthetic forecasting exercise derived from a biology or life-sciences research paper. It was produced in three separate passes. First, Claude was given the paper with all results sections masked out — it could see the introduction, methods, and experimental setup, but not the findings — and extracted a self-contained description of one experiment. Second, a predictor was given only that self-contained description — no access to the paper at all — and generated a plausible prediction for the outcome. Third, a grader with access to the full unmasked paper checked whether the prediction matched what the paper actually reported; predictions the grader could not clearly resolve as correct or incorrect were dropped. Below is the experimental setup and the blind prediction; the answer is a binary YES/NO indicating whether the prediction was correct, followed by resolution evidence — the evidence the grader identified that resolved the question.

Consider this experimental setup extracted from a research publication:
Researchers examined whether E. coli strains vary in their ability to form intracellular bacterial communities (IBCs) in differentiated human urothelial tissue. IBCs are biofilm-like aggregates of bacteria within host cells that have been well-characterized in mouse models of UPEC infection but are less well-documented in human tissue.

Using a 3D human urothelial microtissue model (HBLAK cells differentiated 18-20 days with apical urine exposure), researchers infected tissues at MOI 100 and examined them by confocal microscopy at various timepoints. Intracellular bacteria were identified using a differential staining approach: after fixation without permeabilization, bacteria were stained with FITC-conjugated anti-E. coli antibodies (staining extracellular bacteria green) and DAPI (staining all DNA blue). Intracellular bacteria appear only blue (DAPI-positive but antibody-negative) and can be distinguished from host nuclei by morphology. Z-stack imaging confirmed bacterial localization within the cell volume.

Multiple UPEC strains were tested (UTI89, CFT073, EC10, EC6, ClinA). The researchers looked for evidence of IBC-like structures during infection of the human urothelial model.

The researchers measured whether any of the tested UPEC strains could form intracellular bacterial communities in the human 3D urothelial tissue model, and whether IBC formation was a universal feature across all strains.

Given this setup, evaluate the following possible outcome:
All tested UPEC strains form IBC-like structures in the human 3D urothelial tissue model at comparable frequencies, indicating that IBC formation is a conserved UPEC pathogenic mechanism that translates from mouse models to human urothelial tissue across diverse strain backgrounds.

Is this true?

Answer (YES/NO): NO